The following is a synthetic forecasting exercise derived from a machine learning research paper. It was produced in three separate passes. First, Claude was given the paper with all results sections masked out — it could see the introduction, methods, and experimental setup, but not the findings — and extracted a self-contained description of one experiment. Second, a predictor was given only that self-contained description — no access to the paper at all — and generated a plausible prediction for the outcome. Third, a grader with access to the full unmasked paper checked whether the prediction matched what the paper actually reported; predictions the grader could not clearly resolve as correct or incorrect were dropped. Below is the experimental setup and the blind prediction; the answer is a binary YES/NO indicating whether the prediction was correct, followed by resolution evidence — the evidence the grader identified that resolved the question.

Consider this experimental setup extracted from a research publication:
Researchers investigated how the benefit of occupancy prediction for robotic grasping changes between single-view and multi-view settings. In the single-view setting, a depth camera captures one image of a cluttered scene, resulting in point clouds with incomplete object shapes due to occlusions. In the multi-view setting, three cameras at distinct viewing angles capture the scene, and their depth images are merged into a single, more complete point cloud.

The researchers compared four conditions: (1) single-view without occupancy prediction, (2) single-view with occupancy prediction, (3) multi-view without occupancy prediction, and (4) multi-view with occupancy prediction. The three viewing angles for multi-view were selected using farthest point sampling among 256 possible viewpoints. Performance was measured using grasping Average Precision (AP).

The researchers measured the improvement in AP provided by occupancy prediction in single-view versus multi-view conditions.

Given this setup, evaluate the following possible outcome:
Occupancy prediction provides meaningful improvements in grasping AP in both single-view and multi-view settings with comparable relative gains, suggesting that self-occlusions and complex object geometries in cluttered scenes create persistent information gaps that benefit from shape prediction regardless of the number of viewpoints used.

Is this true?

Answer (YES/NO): NO